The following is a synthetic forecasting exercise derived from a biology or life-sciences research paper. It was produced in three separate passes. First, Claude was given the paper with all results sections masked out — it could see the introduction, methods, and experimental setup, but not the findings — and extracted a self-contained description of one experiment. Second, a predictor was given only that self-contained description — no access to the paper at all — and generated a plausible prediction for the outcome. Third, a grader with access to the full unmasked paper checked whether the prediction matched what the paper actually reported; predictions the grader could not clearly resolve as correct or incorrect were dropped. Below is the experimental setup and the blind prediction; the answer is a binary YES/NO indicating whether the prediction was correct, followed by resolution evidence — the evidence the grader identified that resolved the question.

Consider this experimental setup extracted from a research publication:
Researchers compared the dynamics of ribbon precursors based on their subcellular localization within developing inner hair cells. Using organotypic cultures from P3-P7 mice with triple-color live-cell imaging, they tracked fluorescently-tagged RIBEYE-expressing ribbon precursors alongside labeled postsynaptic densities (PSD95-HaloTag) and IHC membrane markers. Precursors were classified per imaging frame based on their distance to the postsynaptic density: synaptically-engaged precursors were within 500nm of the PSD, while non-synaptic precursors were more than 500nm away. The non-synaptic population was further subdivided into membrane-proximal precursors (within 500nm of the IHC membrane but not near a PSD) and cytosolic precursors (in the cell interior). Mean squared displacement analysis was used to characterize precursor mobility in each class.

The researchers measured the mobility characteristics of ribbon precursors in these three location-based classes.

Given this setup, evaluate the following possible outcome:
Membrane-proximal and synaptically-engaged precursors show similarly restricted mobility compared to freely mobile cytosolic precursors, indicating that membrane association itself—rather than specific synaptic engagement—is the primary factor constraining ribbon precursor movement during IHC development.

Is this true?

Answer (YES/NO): NO